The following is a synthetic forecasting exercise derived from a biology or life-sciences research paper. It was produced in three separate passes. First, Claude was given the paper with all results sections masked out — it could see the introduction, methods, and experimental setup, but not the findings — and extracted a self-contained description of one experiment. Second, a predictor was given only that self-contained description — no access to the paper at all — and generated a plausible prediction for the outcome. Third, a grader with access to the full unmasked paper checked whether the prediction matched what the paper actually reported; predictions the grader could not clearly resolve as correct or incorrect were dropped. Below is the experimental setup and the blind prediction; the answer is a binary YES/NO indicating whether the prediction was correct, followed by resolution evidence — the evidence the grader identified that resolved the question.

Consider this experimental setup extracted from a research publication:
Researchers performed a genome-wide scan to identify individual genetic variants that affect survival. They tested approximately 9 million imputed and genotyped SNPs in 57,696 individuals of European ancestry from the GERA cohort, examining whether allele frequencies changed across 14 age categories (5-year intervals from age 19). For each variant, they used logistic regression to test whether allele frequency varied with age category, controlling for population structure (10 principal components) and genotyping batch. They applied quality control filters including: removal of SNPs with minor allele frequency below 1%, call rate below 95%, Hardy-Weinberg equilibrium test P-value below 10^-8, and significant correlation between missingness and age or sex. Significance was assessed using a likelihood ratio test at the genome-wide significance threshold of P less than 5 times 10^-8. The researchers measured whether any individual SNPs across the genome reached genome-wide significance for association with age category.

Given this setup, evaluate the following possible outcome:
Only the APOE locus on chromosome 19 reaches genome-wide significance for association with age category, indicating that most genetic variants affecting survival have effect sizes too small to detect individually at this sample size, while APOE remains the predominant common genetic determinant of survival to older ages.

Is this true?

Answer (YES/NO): YES